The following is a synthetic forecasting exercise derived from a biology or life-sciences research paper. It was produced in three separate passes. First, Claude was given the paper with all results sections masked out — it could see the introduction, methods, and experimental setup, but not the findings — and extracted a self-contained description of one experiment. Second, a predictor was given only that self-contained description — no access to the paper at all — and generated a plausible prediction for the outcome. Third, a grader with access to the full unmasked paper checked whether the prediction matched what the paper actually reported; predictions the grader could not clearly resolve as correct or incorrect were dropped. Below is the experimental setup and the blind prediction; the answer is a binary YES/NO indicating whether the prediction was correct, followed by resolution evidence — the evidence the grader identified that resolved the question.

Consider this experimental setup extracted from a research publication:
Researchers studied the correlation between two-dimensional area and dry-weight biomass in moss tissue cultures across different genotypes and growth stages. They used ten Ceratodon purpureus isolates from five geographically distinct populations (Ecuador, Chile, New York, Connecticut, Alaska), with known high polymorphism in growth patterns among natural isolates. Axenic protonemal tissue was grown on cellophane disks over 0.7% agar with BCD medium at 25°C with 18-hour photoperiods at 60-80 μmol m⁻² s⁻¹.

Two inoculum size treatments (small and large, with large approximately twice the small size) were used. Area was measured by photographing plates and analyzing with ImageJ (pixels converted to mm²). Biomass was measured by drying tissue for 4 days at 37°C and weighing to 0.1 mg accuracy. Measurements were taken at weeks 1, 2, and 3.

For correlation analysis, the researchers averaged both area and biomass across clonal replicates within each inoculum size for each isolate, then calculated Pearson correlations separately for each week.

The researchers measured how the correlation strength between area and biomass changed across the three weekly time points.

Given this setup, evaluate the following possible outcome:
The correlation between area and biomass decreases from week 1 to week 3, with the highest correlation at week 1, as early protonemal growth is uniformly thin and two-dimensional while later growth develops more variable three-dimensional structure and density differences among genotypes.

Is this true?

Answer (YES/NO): NO